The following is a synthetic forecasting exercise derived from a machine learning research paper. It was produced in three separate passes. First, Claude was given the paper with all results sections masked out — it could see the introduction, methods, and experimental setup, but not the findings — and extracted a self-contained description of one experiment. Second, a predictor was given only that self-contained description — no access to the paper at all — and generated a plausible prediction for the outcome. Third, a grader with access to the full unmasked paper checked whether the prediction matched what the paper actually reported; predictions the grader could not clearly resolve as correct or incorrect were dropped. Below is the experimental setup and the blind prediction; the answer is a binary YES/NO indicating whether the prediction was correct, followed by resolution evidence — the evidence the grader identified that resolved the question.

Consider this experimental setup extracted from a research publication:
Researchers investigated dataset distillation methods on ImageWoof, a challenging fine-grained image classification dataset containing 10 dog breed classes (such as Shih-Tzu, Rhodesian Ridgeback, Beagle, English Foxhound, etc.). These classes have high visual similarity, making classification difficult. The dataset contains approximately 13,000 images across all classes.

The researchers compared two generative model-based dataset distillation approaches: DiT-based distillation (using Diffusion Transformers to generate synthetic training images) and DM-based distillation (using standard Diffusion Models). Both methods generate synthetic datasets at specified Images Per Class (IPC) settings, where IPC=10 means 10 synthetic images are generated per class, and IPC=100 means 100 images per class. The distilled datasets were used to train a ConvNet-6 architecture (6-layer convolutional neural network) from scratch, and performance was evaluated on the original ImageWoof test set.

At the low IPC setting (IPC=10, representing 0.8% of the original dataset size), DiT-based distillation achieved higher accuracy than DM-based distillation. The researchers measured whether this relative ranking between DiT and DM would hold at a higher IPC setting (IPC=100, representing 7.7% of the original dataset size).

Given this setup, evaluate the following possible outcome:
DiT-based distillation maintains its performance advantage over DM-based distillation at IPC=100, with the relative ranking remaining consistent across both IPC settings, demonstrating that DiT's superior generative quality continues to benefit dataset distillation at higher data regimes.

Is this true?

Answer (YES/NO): NO